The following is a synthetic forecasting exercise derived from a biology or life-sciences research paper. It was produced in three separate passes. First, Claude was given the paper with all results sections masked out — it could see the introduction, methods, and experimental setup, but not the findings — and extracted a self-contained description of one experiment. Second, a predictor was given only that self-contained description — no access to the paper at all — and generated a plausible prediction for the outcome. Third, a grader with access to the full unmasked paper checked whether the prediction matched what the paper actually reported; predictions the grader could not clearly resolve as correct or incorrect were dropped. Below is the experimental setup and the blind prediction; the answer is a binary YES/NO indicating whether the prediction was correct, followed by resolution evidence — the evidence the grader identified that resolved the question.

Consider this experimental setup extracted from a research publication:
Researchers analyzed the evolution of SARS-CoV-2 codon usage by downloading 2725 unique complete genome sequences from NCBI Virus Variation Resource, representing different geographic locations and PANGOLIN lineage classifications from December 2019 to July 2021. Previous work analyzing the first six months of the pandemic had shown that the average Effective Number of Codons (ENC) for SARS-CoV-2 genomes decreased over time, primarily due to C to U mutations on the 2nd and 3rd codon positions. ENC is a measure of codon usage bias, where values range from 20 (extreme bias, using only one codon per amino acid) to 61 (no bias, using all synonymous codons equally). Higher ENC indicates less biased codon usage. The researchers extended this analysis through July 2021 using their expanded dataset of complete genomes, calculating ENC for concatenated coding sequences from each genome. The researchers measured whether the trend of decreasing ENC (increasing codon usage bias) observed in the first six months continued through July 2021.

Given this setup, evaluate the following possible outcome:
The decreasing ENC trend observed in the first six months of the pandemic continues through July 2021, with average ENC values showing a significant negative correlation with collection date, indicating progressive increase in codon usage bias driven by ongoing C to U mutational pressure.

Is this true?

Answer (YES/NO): NO